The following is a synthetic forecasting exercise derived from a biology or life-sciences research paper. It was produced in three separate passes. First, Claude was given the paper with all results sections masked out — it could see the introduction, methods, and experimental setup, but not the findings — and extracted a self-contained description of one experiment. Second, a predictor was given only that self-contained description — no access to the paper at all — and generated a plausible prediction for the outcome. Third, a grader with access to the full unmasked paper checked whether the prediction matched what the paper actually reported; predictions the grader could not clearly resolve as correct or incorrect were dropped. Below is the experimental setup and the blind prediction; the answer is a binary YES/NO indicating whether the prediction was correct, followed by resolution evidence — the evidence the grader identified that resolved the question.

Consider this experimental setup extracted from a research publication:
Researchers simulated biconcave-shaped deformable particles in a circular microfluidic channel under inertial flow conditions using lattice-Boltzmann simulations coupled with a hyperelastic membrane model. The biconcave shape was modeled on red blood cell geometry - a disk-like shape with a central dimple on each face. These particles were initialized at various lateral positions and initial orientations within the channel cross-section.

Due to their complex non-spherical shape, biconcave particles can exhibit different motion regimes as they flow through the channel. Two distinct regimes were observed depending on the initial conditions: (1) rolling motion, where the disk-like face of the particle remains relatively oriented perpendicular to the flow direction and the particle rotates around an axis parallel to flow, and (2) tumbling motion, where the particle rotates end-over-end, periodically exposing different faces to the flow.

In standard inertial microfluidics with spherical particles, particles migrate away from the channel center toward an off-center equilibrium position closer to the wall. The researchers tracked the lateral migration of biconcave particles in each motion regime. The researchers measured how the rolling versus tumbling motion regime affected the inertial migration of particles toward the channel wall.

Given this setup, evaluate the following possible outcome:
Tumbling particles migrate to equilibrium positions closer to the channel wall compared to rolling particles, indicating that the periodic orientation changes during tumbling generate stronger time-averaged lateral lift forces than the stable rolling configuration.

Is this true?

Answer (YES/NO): YES